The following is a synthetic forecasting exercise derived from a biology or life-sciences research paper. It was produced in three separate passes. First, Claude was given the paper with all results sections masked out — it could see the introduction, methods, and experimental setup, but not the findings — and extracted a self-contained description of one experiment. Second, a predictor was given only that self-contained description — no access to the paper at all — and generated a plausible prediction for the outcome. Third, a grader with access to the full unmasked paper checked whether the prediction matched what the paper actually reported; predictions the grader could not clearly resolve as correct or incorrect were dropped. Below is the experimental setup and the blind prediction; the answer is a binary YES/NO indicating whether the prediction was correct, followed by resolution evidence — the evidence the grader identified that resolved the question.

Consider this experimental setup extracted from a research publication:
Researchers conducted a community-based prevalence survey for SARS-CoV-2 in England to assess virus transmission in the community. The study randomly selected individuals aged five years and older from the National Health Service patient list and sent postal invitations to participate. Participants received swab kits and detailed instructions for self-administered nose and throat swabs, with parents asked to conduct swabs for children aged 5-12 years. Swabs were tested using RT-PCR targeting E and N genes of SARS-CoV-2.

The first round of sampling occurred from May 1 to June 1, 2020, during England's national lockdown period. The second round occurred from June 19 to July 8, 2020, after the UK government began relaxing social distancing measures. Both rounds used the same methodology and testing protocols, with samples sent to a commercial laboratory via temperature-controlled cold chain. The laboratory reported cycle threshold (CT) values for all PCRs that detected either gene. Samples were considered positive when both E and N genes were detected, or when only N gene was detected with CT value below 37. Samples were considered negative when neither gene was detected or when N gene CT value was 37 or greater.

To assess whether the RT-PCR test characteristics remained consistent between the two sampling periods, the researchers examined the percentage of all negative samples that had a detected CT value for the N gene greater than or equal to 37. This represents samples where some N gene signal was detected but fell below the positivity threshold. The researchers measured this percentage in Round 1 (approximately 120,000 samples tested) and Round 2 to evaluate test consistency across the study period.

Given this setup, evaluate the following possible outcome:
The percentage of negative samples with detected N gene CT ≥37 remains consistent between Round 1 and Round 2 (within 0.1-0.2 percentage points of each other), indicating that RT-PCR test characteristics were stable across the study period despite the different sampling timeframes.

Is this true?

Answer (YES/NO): YES